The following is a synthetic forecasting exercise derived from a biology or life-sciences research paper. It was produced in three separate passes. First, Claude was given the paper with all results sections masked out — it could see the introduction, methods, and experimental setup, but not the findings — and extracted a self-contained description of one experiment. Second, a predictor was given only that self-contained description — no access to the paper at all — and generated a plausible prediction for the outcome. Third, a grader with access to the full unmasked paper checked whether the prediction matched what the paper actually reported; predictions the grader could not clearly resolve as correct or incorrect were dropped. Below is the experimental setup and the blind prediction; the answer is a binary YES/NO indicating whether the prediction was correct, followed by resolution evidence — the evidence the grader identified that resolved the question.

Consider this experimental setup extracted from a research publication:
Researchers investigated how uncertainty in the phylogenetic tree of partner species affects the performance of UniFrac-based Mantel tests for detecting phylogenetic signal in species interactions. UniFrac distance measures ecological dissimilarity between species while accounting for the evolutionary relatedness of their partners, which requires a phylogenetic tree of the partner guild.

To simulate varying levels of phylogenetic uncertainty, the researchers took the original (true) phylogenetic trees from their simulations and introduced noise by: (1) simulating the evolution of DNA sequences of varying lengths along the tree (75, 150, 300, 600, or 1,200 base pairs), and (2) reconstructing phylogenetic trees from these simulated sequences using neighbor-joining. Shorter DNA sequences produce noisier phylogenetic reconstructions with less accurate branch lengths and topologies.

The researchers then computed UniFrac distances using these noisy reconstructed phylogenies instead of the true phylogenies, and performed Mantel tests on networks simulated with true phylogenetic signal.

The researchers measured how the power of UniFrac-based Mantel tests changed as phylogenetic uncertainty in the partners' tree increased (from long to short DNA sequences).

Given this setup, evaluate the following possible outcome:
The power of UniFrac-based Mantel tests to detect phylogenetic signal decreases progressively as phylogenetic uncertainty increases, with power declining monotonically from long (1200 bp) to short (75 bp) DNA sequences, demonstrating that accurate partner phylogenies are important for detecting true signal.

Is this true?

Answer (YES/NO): NO